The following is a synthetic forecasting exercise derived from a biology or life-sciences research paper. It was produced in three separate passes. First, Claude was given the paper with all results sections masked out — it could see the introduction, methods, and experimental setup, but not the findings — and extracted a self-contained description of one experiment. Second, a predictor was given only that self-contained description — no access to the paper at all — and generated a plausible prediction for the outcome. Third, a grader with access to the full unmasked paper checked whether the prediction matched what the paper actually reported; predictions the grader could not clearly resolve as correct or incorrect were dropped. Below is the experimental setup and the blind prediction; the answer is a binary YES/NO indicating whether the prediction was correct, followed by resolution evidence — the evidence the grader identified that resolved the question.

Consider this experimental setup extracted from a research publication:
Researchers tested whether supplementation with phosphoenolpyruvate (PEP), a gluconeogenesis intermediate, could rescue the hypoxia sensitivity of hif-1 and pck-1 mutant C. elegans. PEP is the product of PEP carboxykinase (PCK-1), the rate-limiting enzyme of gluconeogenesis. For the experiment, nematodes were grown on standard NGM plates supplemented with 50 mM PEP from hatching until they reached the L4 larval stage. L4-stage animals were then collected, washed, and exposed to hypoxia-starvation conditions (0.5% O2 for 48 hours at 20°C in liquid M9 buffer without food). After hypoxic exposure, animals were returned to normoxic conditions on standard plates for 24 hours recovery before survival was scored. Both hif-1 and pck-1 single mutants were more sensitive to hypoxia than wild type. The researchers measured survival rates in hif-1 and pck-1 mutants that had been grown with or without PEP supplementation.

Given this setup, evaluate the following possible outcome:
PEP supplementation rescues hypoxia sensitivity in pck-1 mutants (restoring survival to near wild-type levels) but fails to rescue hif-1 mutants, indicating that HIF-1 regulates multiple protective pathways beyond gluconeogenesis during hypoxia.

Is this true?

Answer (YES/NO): NO